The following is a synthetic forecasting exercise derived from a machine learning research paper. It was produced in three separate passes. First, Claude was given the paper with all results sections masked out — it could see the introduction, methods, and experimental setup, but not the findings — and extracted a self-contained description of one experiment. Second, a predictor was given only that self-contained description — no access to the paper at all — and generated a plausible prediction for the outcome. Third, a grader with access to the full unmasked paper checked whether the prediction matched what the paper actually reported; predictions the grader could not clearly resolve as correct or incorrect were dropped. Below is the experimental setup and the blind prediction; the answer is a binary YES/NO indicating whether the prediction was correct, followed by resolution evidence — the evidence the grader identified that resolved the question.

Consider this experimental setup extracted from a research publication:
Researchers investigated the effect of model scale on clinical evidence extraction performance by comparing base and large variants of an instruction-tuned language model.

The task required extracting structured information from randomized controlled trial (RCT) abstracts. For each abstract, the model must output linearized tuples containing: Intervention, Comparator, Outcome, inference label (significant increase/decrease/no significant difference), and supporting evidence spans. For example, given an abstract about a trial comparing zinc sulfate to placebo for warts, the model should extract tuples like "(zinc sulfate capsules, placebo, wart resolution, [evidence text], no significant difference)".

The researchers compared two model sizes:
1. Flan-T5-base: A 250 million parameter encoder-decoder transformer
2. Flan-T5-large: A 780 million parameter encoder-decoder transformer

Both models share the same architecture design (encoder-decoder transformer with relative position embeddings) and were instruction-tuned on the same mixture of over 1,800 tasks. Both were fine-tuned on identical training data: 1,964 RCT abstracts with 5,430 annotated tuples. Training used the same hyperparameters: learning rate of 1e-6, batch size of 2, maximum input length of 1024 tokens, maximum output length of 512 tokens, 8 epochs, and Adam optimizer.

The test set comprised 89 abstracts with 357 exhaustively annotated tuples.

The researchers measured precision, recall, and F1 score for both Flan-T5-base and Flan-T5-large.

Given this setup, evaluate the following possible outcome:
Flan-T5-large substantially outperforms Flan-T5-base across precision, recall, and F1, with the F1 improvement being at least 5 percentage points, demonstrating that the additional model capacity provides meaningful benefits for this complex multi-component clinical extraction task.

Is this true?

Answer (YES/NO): YES